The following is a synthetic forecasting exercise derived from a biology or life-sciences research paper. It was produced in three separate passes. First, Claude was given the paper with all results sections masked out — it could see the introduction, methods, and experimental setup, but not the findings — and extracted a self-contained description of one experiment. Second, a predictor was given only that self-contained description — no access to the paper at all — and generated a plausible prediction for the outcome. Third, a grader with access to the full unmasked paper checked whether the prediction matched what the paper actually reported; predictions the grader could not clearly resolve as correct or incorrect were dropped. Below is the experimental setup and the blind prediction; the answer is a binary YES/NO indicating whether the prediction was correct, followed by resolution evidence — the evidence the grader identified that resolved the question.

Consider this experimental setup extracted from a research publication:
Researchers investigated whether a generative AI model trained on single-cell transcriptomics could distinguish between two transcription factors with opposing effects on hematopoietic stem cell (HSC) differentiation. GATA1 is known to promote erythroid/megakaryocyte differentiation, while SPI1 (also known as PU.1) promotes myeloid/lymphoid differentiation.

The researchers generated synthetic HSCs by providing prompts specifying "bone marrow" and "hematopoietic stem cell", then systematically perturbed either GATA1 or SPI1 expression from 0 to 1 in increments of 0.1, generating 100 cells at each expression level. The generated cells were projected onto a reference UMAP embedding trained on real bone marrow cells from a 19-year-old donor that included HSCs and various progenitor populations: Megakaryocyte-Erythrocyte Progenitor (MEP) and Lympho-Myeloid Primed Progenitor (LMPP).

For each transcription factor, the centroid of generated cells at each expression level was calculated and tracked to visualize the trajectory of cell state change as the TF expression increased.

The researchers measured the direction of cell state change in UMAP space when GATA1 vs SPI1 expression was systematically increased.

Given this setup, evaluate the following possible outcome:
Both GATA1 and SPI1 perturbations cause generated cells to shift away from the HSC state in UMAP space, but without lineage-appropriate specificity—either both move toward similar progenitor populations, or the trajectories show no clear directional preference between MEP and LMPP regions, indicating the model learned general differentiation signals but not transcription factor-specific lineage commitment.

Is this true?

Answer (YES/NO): NO